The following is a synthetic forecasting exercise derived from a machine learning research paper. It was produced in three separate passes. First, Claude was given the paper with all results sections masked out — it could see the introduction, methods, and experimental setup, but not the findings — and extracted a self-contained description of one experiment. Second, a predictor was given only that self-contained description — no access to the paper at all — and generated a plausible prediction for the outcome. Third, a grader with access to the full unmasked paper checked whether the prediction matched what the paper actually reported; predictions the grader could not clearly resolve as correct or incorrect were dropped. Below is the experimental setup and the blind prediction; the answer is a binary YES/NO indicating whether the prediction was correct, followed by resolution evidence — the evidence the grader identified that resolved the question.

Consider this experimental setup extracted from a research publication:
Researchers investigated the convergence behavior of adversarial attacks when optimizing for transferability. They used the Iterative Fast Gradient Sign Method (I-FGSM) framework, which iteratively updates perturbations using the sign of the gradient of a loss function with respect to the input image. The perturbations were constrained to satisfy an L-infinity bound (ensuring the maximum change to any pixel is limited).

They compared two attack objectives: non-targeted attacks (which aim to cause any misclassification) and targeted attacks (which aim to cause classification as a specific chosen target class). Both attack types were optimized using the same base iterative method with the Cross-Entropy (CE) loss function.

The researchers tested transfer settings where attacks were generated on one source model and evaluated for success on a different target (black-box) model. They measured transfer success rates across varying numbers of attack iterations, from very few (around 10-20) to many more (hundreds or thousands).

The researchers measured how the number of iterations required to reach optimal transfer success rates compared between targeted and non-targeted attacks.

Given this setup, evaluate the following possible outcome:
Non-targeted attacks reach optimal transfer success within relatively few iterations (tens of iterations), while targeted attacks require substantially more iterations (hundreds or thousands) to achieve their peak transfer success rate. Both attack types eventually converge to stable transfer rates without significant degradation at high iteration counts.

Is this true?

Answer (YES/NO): YES